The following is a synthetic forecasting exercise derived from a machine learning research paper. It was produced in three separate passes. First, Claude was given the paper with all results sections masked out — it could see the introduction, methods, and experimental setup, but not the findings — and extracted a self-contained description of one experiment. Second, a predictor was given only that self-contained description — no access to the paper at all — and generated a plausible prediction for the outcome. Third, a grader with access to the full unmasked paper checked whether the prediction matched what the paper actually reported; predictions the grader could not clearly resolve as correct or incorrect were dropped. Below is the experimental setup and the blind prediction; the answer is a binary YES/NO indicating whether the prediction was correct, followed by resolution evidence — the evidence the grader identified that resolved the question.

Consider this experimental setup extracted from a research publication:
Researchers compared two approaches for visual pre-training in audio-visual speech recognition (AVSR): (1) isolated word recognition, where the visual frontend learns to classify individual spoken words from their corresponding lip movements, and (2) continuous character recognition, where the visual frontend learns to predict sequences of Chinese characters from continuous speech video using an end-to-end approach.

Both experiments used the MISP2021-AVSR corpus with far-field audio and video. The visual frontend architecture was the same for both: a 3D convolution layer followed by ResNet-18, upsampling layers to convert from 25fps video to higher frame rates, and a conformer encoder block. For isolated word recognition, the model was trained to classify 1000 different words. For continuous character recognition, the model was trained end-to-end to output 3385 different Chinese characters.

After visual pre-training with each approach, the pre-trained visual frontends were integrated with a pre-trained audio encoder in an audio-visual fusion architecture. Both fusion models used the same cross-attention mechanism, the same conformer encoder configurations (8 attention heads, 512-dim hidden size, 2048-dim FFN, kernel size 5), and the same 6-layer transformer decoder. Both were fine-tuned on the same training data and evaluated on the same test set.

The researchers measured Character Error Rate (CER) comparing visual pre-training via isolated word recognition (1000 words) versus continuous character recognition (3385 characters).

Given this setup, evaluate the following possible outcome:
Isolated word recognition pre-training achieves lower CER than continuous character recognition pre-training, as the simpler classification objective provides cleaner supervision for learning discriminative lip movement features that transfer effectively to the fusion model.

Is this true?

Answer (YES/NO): NO